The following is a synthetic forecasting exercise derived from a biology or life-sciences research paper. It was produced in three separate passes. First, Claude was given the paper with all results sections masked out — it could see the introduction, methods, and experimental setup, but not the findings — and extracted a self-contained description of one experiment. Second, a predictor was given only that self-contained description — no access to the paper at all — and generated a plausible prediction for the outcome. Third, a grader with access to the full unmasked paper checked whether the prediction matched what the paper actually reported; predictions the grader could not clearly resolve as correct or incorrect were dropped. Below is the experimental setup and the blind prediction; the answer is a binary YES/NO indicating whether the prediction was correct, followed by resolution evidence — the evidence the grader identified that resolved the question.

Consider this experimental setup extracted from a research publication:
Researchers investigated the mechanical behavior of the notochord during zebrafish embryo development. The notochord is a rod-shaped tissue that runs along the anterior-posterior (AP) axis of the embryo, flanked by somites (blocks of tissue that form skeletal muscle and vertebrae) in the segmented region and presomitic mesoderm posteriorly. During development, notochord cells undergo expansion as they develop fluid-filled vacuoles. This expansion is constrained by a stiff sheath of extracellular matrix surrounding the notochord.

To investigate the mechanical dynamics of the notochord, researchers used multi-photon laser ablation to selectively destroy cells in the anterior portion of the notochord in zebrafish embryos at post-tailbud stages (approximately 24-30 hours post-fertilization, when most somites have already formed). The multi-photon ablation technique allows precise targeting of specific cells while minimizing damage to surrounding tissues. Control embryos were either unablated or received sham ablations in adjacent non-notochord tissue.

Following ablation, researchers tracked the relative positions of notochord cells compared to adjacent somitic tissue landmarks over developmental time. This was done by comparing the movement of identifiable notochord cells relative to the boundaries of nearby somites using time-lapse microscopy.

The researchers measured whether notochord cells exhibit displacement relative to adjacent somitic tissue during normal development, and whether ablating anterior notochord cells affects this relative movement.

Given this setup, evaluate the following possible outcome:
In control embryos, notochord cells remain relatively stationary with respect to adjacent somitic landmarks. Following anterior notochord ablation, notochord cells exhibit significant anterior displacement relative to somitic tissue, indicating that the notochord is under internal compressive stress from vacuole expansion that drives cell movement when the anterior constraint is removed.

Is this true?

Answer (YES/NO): NO